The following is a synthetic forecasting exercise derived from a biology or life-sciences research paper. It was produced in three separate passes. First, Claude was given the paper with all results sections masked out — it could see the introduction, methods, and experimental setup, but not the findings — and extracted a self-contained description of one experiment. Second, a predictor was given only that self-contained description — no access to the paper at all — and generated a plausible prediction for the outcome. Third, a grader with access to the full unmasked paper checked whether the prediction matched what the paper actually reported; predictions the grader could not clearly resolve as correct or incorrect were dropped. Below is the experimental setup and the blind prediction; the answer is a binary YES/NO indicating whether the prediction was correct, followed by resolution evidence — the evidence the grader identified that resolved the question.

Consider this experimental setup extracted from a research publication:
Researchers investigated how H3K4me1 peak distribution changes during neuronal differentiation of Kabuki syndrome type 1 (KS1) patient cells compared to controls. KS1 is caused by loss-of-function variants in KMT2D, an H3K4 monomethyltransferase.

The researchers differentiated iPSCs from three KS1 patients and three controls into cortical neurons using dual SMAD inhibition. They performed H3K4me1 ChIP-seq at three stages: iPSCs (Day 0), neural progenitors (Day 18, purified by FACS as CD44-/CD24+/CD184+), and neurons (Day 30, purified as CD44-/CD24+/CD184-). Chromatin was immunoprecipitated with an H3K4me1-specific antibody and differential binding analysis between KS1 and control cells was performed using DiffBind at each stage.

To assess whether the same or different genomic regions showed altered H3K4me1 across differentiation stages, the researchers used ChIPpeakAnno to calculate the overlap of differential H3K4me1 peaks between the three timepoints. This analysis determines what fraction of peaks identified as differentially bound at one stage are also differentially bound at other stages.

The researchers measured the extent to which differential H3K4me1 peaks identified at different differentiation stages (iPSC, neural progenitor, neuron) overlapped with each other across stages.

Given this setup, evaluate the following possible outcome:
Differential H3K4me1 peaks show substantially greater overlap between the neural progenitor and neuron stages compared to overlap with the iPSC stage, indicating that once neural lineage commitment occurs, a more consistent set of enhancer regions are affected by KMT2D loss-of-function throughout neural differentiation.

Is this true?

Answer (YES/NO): YES